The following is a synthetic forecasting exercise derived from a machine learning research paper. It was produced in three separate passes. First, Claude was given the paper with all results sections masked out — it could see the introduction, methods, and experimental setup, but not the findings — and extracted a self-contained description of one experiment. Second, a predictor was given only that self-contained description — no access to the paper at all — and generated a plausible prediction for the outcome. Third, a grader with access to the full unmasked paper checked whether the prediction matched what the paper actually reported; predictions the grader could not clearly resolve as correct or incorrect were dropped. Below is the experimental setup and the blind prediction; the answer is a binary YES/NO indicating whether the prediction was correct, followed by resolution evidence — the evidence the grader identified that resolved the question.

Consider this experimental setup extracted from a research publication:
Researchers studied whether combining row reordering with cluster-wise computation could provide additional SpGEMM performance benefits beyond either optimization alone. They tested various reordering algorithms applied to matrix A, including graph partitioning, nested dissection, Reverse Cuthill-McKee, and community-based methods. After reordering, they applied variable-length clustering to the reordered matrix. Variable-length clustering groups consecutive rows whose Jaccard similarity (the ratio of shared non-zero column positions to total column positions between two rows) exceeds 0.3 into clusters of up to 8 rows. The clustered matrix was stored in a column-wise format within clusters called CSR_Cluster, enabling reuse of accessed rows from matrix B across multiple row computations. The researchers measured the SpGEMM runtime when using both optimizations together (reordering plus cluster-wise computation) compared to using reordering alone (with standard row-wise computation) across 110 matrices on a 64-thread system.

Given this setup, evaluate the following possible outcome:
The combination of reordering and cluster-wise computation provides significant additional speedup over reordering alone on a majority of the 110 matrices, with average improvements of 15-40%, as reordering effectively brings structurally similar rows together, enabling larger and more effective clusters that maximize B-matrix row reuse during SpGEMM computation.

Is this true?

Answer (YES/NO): NO